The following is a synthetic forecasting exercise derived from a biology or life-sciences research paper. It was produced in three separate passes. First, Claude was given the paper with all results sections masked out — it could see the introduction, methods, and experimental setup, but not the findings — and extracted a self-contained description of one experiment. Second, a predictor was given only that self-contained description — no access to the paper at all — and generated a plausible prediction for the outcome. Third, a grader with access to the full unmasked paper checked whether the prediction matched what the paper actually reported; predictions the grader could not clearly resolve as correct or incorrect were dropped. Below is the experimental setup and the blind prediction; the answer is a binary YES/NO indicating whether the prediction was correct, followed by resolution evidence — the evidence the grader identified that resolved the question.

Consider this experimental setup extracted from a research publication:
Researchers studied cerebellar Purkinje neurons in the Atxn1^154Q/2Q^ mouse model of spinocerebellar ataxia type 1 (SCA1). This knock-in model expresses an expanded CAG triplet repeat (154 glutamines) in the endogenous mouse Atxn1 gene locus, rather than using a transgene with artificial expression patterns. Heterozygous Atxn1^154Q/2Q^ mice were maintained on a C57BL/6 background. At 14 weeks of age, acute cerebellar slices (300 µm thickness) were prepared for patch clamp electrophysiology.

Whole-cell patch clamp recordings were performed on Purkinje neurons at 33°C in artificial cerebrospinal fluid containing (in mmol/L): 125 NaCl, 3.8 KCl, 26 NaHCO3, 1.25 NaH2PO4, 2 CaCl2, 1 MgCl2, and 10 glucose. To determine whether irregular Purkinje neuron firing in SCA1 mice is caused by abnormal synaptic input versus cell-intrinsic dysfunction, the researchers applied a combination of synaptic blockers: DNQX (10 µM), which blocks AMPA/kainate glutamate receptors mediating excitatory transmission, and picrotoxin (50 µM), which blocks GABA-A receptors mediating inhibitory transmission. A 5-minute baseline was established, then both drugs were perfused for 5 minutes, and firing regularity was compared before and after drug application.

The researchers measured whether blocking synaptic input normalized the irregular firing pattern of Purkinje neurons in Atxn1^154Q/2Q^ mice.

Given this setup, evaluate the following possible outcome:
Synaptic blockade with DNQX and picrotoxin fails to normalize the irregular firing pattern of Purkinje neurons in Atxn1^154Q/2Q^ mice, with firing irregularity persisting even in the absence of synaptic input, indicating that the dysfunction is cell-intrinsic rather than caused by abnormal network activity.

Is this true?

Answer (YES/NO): YES